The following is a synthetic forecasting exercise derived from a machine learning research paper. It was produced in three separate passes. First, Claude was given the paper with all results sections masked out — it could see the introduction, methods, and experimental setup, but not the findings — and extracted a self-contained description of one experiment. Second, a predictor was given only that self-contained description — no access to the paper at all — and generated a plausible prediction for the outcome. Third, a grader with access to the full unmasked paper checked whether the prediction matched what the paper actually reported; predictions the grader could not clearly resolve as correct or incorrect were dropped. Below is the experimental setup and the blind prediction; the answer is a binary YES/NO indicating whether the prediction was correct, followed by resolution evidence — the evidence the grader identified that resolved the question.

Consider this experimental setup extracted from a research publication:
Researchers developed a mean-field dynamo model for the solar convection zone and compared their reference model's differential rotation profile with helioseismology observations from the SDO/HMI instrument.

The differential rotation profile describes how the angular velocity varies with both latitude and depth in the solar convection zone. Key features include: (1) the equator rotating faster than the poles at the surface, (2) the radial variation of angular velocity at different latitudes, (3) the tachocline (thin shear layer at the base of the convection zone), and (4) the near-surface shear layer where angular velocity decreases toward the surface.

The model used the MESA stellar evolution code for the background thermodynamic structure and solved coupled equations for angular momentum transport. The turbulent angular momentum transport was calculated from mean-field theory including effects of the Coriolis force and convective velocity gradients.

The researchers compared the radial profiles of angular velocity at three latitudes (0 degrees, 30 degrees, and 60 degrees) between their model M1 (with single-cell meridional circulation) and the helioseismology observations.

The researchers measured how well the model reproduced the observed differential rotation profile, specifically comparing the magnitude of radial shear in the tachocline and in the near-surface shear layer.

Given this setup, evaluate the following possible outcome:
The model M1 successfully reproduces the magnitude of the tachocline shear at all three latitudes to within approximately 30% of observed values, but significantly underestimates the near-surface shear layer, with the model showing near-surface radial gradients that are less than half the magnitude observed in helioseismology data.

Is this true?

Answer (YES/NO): NO